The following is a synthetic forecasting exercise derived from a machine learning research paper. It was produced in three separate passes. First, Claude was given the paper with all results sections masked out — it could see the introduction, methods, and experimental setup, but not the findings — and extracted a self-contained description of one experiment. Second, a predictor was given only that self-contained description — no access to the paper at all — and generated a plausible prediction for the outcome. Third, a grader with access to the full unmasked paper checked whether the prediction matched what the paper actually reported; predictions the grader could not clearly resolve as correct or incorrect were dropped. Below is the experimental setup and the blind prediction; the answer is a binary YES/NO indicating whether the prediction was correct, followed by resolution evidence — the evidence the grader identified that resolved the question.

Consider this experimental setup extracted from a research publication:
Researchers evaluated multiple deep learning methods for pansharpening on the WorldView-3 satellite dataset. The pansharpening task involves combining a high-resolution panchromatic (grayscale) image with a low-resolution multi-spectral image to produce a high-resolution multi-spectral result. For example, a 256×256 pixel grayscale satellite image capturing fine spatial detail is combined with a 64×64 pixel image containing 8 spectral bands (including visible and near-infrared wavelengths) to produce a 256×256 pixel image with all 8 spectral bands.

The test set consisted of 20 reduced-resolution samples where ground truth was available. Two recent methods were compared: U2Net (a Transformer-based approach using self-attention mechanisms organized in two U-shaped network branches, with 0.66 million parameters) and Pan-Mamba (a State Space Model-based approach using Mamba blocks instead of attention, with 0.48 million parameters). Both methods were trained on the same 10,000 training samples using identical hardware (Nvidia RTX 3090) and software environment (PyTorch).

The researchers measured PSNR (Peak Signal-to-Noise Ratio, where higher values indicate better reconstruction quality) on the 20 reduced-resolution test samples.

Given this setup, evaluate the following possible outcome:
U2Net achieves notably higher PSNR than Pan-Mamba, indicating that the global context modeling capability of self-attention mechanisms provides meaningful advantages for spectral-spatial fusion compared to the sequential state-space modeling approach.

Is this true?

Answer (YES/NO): NO